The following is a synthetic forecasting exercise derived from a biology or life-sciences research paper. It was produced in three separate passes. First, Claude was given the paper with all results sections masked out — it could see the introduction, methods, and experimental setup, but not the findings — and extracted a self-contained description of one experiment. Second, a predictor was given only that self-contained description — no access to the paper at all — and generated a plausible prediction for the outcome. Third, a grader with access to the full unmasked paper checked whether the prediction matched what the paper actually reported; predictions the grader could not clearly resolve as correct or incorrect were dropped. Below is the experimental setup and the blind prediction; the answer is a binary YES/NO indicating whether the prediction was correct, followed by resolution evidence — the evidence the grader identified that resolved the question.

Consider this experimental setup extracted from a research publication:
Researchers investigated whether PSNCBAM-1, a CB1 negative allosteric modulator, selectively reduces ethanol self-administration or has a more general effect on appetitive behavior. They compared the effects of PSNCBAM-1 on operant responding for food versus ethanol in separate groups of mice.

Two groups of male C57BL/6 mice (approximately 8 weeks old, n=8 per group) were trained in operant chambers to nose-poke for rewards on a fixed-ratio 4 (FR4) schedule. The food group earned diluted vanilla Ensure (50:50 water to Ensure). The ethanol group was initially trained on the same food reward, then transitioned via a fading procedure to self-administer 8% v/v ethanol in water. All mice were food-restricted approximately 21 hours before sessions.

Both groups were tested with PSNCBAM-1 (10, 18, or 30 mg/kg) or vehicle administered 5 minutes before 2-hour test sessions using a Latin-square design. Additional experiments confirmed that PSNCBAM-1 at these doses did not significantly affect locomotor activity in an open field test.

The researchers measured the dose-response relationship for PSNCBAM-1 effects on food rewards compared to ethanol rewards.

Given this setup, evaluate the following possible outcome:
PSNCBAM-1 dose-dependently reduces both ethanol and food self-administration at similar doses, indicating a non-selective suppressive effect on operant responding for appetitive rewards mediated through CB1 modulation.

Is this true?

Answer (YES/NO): YES